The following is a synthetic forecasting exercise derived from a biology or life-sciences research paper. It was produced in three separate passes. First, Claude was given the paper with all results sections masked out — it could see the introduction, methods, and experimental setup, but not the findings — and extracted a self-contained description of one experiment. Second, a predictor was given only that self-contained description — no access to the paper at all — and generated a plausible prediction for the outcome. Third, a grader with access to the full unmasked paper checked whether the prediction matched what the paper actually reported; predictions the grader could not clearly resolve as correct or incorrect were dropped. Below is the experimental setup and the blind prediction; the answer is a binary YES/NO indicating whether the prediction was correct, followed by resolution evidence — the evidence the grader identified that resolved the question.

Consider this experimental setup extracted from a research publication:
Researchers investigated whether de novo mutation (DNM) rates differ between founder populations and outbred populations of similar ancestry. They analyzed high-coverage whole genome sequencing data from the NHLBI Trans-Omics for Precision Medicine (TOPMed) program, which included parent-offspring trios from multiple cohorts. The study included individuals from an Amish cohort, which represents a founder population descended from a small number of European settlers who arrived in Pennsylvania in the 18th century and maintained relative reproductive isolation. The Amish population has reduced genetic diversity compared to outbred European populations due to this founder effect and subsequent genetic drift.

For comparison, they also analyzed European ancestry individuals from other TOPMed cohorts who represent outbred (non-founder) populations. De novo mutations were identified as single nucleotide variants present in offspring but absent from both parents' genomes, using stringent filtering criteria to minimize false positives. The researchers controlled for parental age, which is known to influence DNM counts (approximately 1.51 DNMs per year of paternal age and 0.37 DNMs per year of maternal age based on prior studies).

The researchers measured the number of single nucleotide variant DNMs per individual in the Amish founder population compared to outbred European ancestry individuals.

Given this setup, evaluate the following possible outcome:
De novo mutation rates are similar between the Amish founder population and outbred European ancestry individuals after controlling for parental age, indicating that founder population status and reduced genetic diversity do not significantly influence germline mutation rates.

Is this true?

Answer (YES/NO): NO